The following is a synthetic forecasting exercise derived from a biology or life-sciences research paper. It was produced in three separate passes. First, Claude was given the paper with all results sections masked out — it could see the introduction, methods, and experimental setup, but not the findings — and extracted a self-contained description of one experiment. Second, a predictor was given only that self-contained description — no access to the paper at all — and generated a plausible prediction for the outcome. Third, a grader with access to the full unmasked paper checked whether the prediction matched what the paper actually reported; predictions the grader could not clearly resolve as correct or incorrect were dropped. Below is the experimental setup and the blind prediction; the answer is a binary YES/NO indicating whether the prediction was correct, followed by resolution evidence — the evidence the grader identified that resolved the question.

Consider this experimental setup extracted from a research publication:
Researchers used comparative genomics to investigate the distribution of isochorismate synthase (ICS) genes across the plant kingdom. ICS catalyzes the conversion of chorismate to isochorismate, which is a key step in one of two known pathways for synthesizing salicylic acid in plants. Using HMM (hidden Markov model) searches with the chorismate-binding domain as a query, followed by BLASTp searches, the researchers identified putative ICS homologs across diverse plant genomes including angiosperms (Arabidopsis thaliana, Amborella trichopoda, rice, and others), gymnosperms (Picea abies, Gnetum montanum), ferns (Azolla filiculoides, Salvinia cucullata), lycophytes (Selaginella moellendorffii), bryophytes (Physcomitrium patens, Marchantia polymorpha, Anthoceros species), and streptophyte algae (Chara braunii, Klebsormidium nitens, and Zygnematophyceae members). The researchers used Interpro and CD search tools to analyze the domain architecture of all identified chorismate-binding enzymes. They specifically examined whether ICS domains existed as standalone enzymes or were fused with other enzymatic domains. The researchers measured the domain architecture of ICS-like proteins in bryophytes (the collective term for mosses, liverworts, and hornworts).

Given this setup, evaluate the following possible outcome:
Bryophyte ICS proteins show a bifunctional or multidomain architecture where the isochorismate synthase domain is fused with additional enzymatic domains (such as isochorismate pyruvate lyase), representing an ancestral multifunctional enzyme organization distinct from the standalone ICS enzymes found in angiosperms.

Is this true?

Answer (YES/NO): NO